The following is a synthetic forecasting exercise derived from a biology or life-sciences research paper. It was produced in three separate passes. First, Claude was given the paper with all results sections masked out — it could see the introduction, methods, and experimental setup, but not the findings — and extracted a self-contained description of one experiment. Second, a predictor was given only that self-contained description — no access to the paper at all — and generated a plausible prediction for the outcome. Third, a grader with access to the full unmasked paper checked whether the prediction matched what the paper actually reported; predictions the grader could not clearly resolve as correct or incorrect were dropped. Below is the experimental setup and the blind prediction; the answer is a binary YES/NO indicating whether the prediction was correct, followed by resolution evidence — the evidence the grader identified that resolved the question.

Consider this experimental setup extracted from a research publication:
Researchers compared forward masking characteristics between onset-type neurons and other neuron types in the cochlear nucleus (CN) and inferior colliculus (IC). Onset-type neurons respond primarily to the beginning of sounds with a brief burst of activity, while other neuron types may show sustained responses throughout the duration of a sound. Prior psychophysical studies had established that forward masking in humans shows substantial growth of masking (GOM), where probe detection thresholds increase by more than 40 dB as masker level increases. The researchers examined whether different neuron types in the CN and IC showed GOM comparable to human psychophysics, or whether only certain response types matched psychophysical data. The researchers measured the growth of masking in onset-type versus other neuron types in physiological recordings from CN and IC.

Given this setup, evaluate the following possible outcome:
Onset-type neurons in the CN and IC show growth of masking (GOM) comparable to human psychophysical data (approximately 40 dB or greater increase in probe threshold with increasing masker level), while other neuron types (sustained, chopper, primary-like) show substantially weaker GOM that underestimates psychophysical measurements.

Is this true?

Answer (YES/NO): YES